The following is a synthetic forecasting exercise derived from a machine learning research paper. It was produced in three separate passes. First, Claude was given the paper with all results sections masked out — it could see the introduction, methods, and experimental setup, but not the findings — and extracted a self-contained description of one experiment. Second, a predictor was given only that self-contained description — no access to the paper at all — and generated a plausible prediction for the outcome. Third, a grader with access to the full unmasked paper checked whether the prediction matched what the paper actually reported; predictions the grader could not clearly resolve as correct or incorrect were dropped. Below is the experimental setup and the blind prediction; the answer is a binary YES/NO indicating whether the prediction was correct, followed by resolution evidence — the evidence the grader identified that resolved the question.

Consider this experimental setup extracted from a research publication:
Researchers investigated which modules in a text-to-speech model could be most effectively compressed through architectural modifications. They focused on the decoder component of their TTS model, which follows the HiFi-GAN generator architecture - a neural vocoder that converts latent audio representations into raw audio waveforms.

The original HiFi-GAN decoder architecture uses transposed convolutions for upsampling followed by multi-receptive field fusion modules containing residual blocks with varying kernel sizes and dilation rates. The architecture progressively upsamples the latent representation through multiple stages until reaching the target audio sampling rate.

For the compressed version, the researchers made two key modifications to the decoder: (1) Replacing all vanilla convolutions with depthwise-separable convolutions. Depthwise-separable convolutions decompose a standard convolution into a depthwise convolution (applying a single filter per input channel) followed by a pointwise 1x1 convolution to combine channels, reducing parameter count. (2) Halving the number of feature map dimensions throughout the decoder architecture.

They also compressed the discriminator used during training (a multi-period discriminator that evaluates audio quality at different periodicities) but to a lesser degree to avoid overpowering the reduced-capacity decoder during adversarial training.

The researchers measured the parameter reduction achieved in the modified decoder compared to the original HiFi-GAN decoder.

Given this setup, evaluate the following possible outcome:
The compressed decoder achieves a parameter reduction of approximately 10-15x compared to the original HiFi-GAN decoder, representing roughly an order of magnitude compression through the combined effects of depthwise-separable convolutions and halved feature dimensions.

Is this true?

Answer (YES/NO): YES